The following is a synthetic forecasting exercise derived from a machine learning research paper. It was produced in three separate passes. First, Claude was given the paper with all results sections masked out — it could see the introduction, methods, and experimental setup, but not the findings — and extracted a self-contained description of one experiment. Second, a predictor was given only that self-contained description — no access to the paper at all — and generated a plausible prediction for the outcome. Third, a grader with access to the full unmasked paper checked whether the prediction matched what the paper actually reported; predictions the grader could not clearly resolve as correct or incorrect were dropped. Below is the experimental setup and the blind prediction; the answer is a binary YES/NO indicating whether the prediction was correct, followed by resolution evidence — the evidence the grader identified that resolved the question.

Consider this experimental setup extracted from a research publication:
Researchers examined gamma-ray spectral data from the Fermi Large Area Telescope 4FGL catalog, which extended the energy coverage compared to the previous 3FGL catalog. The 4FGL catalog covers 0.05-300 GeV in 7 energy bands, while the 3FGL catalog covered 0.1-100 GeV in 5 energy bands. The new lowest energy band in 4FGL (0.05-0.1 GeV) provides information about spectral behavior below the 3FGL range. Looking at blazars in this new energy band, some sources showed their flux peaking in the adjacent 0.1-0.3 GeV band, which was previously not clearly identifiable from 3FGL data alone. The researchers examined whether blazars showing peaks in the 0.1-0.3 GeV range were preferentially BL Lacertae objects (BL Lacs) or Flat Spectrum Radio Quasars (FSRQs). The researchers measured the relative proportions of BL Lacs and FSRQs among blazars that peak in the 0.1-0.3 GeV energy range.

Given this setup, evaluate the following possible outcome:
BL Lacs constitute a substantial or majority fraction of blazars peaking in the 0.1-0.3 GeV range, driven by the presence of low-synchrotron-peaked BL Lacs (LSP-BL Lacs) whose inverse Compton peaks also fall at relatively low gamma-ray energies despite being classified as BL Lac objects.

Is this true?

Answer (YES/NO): NO